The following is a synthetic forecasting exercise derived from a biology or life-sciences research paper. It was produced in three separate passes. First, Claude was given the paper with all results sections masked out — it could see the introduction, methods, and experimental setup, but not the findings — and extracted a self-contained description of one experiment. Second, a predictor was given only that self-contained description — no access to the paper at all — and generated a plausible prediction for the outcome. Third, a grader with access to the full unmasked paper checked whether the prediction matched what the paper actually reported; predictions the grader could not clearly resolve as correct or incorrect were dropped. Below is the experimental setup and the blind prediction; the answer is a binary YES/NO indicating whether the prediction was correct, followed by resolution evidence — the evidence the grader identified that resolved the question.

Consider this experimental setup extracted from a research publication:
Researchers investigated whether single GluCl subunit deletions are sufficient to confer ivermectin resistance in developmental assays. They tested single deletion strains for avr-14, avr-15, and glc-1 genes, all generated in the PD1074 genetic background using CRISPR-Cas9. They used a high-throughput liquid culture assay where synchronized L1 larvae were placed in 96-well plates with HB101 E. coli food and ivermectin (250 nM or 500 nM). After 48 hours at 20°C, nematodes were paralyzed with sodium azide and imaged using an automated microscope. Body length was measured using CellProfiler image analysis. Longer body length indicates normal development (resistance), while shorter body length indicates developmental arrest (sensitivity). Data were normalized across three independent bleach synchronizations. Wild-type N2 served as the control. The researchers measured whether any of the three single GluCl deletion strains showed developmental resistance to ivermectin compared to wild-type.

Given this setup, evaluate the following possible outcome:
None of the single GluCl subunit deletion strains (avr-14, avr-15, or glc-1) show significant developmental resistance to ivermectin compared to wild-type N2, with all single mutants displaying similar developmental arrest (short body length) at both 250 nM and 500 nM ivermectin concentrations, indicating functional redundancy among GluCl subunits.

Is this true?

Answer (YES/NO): NO